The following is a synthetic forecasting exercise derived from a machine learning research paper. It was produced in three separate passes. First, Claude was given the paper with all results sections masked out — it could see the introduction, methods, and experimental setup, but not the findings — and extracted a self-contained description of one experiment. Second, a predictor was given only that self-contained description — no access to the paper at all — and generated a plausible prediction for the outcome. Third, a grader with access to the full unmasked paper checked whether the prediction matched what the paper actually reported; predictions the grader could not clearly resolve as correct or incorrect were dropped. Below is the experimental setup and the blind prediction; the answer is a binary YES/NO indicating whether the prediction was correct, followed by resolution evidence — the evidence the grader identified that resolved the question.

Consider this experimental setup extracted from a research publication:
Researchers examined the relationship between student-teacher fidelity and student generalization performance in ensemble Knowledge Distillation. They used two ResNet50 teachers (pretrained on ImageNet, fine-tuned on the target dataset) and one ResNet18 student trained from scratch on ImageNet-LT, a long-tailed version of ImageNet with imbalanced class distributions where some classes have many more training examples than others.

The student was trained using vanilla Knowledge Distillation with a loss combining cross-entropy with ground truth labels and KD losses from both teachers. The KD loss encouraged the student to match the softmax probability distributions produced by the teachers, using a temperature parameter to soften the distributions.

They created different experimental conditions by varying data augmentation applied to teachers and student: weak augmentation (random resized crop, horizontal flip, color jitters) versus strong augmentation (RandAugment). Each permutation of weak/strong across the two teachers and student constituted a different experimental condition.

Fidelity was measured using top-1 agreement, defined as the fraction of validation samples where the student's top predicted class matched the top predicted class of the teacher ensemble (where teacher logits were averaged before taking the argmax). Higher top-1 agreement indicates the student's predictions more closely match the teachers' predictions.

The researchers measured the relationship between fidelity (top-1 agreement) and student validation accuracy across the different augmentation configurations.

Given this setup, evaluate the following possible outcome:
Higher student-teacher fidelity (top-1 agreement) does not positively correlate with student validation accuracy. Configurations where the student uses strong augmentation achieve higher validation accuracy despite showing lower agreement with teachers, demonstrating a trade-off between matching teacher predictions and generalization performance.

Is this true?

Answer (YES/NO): YES